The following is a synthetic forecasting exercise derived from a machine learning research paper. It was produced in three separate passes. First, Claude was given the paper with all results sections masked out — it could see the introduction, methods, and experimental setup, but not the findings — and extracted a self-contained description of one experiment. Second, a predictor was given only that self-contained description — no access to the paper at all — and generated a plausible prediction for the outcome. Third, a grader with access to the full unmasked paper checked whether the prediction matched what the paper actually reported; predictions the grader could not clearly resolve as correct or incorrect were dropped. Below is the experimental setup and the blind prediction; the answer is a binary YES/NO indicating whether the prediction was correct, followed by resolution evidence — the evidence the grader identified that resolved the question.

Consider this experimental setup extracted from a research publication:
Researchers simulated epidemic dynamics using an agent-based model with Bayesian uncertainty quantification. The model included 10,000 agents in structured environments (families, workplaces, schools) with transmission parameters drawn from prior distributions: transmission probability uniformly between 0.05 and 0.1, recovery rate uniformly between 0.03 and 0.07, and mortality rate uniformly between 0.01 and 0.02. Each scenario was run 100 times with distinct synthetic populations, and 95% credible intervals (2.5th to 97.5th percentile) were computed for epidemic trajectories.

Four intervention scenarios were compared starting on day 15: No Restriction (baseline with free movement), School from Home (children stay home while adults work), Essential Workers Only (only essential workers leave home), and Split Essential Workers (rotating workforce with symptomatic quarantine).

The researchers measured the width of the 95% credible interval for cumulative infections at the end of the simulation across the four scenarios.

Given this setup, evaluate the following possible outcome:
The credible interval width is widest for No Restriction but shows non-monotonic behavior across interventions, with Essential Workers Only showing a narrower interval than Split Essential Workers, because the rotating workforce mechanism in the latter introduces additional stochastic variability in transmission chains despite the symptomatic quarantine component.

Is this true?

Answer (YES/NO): NO